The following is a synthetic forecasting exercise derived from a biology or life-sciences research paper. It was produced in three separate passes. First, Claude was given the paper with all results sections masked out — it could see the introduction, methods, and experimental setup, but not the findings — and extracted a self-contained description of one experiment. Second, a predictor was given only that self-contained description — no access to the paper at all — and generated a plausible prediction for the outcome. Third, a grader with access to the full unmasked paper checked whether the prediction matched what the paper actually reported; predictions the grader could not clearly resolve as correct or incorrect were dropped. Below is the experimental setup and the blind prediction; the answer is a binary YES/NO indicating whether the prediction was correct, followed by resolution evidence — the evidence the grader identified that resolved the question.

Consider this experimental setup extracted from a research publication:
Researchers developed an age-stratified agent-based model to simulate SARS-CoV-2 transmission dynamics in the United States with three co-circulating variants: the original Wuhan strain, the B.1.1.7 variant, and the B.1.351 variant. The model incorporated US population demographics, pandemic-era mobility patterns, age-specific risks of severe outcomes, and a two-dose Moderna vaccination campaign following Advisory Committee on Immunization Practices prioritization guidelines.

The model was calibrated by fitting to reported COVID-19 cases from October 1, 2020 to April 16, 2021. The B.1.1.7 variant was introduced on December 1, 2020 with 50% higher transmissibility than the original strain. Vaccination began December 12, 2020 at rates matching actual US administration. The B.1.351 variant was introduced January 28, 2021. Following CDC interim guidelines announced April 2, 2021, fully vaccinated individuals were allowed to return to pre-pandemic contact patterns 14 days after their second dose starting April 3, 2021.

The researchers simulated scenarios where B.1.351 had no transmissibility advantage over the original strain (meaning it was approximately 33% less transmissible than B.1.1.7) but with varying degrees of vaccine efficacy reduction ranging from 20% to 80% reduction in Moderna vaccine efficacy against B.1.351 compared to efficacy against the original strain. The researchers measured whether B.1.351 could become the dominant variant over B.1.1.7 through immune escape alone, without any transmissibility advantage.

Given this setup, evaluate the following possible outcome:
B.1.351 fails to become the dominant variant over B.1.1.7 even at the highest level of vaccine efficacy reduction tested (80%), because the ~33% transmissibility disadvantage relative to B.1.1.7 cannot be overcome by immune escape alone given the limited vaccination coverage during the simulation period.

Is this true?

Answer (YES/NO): YES